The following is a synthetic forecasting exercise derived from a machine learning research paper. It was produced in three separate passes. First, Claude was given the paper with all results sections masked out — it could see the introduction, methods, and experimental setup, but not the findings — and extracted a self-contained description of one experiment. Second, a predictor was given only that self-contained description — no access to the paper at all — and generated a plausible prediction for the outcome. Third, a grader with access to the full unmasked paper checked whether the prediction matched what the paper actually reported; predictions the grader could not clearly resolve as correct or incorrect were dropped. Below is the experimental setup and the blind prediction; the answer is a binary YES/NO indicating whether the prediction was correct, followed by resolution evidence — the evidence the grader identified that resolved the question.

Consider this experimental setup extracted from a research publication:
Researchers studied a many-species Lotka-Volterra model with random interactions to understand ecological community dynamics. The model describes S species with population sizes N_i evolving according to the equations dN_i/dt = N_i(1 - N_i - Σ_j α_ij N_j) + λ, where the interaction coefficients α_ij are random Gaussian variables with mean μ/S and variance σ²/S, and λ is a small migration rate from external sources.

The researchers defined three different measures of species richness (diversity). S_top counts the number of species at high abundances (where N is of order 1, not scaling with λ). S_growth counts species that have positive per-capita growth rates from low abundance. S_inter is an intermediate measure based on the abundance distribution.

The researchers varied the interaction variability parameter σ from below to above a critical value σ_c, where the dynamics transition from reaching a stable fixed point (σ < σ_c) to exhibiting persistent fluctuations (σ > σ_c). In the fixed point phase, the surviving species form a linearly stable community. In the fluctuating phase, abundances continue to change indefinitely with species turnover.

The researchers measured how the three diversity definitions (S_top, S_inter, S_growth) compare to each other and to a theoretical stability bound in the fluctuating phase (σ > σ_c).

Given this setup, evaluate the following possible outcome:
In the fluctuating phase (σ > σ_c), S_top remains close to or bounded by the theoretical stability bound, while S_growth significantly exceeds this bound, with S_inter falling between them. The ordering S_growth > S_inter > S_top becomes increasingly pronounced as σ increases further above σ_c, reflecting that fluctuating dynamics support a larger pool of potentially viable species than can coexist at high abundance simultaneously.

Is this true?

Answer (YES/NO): YES